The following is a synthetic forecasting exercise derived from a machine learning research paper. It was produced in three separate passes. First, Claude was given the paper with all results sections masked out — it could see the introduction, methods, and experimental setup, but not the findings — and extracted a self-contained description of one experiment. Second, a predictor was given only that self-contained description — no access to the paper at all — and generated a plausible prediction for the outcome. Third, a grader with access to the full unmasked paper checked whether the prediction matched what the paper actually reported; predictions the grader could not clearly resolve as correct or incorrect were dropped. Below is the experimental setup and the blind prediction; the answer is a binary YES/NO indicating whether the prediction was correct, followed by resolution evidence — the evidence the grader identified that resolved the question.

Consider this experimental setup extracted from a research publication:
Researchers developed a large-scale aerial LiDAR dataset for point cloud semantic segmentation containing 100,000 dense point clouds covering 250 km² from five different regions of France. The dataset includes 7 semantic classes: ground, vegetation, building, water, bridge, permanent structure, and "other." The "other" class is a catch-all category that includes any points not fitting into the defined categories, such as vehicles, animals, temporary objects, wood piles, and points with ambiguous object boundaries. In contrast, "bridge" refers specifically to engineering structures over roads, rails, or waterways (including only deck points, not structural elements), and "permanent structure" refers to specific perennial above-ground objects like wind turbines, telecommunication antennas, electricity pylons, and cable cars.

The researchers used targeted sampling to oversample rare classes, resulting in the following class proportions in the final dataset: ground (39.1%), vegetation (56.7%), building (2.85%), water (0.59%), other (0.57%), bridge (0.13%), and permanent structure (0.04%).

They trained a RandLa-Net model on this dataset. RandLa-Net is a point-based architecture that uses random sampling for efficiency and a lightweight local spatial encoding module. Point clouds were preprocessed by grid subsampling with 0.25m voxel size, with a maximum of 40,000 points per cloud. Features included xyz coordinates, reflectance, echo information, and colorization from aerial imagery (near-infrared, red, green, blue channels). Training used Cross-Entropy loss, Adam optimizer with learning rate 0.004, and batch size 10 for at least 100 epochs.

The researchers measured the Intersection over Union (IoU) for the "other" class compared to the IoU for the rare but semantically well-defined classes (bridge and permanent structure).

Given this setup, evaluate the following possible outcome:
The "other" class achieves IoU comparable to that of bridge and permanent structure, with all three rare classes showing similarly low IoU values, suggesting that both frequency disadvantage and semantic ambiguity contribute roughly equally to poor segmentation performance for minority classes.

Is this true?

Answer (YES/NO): NO